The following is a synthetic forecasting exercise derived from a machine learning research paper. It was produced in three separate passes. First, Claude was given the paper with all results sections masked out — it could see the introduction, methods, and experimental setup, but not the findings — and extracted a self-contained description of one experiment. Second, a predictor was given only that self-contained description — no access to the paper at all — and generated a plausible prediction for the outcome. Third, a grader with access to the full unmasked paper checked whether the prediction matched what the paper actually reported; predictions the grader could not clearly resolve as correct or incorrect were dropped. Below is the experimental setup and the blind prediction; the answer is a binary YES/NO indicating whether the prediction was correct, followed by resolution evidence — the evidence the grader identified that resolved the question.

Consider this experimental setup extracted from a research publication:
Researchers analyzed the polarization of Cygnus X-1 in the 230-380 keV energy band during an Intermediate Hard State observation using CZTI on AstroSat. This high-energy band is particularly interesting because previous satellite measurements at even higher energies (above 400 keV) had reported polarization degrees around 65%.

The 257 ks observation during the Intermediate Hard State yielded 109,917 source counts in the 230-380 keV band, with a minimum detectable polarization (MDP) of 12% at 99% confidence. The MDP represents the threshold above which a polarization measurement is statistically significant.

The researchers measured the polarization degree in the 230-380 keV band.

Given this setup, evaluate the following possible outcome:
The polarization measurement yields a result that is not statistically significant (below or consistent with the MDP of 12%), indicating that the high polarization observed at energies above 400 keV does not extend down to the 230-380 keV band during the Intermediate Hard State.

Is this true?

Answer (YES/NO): NO